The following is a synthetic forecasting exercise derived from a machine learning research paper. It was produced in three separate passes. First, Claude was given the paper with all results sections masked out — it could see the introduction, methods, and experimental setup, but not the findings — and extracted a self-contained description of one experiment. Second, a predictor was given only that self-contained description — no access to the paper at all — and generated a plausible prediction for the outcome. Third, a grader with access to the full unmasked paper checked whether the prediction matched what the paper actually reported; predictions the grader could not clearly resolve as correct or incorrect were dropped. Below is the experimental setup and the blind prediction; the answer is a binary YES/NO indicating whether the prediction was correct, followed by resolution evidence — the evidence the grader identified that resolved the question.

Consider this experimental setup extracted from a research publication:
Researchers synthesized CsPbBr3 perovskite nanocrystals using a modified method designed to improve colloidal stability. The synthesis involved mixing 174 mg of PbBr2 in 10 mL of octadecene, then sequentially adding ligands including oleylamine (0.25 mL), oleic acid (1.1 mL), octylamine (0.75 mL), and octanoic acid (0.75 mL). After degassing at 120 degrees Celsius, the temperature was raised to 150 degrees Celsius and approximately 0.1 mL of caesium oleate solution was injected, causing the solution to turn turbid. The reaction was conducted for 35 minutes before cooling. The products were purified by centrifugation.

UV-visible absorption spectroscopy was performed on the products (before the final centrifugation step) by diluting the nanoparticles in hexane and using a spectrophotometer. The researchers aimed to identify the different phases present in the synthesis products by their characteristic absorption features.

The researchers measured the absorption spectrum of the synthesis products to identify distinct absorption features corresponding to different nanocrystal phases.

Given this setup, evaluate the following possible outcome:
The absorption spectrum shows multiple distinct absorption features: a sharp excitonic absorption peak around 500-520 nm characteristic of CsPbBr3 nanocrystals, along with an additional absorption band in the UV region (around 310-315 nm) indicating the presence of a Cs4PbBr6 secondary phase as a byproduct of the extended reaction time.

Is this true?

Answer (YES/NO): NO